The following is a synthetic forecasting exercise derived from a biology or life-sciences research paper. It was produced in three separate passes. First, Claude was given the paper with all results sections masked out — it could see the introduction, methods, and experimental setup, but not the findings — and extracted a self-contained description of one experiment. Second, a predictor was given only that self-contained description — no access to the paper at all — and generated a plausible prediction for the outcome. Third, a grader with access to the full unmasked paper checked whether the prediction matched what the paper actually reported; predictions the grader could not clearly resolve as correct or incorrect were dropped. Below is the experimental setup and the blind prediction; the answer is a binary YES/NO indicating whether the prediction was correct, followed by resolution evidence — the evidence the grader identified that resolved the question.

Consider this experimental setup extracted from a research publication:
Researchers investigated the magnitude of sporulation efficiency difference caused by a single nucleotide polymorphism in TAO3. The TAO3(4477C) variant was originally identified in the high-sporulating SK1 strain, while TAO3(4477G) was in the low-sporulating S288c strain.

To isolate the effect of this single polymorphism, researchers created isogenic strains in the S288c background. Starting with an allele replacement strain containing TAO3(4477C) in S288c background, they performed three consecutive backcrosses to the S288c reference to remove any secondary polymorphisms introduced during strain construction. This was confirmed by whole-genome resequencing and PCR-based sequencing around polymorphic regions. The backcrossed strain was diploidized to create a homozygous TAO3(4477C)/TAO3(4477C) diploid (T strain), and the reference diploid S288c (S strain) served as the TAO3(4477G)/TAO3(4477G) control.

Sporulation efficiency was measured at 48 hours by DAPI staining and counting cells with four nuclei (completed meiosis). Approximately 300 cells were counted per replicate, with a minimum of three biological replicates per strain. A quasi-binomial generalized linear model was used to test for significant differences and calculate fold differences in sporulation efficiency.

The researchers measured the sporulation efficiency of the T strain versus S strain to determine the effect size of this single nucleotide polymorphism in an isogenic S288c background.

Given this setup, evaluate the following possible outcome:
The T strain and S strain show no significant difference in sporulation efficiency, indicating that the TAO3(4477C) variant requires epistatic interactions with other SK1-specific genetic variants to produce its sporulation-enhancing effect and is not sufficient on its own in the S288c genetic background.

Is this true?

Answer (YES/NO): NO